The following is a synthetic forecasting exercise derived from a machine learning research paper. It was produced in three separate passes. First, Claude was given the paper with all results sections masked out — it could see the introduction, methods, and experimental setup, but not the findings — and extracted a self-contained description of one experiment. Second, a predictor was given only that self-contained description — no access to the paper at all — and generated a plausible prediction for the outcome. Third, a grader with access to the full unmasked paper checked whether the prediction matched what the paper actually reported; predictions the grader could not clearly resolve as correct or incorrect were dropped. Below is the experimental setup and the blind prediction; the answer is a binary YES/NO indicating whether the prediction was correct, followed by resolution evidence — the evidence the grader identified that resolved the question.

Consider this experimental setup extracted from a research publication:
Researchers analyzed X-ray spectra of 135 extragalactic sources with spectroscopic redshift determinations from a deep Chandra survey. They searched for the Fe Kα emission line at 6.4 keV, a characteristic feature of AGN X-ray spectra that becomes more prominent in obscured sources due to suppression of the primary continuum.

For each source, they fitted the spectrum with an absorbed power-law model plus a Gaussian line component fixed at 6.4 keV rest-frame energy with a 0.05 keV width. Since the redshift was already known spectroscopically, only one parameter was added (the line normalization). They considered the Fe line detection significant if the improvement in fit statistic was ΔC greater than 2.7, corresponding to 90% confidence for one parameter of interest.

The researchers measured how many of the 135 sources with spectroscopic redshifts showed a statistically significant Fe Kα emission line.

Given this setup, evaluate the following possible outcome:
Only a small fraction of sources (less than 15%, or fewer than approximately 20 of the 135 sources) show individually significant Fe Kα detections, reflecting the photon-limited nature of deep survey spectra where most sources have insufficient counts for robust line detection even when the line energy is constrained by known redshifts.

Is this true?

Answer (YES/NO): YES